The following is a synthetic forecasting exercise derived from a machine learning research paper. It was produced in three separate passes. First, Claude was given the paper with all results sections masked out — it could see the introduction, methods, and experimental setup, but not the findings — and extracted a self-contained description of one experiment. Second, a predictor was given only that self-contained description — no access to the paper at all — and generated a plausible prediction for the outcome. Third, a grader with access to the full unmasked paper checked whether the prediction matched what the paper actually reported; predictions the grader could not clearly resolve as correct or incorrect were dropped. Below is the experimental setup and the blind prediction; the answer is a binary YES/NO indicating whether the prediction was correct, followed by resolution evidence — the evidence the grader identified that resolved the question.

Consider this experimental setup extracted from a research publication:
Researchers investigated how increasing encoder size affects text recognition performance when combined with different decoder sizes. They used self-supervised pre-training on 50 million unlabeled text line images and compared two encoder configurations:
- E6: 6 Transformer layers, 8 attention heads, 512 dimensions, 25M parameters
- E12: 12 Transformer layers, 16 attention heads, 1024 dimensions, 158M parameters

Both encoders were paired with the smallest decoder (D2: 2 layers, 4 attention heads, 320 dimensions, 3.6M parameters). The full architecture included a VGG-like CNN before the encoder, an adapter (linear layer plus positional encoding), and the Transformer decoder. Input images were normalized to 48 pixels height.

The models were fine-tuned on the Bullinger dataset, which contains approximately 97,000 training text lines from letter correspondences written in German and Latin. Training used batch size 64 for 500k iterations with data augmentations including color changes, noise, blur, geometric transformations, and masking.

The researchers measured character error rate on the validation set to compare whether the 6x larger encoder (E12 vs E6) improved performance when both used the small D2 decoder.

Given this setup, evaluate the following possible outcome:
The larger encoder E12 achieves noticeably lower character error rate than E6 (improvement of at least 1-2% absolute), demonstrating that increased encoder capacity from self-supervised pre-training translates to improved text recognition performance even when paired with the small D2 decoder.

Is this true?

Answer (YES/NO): NO